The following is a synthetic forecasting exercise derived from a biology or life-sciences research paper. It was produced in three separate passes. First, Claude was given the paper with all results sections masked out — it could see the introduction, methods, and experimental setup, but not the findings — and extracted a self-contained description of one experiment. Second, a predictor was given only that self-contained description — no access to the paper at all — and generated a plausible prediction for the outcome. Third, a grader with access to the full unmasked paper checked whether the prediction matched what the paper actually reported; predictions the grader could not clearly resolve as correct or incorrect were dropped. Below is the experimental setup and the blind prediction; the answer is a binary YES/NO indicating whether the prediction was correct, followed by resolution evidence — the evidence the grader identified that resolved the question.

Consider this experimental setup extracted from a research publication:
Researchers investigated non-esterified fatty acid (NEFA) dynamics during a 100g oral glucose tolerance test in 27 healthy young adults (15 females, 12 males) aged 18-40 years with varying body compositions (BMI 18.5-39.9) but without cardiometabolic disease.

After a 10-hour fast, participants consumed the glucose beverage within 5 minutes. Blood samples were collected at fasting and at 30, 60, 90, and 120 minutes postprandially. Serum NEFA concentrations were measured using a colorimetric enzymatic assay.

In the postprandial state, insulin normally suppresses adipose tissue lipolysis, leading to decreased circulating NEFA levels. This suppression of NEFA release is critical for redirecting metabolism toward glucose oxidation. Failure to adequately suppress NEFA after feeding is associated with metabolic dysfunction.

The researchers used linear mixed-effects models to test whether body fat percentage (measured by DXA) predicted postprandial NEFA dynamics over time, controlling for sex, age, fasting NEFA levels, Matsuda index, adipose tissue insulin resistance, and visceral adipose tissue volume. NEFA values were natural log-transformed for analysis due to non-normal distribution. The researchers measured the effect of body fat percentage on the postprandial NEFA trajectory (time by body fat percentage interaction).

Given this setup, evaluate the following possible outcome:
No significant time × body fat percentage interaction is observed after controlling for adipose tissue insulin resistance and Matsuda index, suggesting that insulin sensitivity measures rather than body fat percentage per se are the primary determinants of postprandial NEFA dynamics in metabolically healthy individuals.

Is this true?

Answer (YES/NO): NO